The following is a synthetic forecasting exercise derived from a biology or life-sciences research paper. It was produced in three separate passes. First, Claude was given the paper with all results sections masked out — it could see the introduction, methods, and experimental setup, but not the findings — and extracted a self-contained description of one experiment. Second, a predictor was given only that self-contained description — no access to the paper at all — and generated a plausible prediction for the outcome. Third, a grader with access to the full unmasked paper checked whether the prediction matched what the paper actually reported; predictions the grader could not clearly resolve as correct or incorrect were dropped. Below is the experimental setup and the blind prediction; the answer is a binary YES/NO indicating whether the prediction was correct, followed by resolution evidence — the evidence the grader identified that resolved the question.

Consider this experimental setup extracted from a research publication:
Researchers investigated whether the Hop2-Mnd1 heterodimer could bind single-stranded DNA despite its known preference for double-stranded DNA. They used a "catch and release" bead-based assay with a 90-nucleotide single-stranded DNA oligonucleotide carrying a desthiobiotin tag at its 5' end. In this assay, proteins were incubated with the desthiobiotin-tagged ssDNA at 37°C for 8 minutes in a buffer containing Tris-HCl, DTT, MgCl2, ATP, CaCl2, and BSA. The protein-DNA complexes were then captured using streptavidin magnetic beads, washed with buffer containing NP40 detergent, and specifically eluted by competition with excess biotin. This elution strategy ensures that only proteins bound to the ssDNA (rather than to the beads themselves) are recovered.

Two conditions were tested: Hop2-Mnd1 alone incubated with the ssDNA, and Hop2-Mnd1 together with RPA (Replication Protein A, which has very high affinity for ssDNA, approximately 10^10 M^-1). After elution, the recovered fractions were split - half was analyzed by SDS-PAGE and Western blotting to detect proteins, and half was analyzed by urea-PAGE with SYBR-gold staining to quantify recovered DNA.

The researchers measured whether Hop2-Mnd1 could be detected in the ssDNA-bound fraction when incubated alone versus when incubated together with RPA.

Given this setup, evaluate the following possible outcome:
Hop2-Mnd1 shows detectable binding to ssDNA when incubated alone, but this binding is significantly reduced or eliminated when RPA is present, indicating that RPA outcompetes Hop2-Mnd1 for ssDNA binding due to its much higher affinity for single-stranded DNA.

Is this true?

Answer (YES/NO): YES